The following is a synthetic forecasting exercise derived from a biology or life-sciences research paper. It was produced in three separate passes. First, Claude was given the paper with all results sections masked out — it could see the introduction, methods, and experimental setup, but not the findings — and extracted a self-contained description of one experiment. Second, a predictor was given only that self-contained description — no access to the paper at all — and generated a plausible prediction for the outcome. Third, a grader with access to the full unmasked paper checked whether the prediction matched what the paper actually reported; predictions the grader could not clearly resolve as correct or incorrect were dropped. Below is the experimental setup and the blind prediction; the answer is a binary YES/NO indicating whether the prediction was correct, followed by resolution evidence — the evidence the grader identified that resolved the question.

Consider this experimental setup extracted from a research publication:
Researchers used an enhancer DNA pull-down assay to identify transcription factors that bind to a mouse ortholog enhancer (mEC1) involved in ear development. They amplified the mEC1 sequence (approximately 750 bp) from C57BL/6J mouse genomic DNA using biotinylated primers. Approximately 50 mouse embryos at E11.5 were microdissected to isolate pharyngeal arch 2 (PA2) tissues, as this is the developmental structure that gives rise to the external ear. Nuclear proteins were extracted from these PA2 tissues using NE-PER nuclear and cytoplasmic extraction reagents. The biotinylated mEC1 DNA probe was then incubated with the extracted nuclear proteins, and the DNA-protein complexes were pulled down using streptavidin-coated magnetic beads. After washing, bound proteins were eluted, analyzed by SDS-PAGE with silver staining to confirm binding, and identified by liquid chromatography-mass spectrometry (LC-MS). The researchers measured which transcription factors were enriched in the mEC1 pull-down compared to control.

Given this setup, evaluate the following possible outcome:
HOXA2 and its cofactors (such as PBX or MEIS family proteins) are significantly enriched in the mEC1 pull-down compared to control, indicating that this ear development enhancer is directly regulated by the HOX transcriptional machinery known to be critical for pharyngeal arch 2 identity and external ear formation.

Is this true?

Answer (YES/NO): NO